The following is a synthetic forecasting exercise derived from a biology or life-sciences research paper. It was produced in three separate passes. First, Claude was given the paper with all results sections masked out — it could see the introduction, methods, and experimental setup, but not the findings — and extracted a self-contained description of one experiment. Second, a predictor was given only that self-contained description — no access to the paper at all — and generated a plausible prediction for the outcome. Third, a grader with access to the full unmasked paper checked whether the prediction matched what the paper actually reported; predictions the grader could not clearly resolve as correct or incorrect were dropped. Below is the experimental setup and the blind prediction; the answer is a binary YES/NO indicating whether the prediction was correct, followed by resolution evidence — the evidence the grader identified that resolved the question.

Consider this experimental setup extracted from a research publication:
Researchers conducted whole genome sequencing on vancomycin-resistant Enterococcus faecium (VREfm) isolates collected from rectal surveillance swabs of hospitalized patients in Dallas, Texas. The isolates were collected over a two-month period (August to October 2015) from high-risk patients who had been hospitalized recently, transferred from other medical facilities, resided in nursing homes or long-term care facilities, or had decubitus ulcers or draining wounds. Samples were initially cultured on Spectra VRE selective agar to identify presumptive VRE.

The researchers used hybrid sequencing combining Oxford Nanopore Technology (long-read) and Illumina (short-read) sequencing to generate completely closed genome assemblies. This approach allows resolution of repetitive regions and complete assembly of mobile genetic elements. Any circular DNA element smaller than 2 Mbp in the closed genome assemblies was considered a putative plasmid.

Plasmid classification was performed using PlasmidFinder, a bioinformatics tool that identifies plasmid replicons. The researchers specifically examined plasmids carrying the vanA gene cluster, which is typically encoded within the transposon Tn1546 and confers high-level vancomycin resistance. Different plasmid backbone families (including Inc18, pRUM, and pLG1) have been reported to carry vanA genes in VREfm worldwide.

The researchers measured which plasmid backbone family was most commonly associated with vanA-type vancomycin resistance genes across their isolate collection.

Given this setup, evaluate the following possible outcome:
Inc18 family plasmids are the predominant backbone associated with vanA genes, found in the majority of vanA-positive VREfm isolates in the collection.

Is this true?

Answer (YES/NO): NO